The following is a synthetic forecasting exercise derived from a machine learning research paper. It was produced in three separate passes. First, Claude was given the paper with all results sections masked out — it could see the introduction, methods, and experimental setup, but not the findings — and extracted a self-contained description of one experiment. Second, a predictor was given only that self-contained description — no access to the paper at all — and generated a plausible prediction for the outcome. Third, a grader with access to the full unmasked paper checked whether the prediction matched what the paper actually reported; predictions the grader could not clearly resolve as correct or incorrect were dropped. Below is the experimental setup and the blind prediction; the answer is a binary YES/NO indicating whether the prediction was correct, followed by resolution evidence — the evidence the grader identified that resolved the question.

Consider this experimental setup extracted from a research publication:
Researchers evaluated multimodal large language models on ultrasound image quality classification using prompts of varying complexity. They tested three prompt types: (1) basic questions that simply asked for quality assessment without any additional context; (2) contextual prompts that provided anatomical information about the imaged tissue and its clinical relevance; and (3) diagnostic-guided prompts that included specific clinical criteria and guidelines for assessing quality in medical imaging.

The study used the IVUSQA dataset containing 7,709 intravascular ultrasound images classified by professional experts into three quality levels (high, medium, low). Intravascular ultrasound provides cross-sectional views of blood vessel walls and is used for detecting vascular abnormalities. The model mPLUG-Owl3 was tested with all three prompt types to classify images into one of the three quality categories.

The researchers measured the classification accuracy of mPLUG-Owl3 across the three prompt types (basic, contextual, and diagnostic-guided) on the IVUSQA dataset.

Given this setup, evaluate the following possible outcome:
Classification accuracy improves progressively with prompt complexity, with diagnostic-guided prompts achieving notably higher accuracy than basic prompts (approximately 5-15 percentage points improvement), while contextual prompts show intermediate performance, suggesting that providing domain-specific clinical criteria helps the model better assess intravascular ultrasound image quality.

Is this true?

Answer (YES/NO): NO